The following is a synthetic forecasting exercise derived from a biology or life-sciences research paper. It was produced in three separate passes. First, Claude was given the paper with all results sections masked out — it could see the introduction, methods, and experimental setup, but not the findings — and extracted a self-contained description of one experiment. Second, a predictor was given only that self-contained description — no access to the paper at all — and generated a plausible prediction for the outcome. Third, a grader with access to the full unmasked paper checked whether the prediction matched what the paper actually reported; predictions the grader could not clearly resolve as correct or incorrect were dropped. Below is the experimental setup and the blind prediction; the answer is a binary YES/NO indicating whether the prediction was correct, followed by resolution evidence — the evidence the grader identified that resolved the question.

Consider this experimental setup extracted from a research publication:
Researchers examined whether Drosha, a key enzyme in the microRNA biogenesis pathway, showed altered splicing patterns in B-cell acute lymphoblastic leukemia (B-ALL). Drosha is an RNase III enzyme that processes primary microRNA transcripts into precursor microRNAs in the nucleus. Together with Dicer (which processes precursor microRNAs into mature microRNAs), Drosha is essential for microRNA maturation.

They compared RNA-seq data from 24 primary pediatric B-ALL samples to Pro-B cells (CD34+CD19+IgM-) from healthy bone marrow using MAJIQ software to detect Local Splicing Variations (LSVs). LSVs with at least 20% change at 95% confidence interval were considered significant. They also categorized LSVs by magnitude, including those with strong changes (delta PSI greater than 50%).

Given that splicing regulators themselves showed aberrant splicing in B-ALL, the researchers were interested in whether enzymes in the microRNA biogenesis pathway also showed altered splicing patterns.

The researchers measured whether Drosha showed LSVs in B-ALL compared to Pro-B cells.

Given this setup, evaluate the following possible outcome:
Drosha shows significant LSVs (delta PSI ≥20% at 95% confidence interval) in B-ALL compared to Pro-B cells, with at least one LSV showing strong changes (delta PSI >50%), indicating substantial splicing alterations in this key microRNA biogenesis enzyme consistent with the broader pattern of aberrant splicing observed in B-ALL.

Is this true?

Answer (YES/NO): YES